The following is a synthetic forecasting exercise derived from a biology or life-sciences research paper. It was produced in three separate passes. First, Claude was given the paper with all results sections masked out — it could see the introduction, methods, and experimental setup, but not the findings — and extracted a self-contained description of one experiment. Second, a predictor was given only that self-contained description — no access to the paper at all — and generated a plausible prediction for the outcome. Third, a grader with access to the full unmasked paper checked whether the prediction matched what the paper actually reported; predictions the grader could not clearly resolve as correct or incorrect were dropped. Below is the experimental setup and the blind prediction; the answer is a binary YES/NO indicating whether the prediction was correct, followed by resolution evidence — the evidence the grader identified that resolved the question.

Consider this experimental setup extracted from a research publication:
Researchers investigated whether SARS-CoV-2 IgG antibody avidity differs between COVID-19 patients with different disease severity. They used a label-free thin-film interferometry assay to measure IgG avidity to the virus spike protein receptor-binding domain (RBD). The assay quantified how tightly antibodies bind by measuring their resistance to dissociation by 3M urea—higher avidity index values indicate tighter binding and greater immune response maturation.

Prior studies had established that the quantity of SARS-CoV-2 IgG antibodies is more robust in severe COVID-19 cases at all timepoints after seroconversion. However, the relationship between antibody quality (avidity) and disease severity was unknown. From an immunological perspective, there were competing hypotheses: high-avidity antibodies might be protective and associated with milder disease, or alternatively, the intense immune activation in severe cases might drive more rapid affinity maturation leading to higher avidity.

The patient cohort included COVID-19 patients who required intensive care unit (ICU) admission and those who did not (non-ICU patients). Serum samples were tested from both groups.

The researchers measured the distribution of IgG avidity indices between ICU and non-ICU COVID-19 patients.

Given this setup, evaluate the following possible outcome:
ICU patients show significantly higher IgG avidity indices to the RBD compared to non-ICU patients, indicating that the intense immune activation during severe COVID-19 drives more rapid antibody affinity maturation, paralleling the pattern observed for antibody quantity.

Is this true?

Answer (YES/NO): YES